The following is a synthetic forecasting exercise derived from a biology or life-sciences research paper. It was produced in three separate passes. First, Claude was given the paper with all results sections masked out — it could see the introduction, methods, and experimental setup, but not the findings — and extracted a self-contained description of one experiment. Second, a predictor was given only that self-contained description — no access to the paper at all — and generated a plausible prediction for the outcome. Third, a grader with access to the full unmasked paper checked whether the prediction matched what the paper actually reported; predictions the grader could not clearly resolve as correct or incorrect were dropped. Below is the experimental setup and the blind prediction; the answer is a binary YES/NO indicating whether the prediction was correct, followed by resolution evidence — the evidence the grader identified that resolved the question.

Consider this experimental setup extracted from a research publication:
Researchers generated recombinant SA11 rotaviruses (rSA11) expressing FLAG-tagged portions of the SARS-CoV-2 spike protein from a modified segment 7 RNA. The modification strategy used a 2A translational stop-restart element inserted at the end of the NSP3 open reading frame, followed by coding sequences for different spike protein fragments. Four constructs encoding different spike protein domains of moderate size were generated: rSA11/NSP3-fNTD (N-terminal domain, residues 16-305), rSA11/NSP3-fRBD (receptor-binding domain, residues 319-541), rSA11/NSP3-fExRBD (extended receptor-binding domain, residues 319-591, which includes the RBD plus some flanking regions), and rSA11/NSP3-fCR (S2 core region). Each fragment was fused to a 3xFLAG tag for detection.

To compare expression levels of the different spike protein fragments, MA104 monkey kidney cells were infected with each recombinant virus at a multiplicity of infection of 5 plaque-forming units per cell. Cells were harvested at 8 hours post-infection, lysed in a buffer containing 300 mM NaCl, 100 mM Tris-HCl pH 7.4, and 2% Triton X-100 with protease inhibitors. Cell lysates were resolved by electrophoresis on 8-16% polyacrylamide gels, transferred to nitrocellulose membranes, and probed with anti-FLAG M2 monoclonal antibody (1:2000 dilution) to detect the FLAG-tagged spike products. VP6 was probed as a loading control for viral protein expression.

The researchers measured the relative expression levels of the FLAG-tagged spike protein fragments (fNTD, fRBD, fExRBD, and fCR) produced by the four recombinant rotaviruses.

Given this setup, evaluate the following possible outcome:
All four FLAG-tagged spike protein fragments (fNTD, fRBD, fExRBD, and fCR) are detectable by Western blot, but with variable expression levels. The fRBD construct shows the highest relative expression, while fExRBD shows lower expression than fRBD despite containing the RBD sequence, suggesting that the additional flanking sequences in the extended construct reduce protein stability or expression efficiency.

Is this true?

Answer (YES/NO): NO